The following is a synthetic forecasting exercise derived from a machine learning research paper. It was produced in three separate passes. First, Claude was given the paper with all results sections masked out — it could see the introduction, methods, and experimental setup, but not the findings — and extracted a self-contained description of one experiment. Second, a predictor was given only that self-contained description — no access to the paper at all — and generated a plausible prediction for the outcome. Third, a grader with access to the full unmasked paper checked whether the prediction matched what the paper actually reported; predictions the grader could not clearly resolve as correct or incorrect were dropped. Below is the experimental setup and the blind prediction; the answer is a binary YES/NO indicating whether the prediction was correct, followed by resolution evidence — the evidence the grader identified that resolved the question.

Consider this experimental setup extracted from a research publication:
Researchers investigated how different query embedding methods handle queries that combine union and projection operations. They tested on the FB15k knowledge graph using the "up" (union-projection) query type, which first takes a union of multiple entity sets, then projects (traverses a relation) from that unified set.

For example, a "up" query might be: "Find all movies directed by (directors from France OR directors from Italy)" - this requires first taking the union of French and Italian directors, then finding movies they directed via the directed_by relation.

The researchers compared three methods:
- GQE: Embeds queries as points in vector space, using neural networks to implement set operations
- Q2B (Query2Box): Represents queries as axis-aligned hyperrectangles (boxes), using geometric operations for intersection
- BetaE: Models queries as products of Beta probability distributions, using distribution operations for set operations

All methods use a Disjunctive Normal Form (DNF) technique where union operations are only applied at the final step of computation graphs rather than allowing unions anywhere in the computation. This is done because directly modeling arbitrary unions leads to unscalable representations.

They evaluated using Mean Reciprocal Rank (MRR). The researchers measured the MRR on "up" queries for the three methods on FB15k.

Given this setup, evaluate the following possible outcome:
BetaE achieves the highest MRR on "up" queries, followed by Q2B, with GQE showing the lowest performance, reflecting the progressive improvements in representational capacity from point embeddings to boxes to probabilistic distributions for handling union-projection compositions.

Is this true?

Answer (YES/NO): YES